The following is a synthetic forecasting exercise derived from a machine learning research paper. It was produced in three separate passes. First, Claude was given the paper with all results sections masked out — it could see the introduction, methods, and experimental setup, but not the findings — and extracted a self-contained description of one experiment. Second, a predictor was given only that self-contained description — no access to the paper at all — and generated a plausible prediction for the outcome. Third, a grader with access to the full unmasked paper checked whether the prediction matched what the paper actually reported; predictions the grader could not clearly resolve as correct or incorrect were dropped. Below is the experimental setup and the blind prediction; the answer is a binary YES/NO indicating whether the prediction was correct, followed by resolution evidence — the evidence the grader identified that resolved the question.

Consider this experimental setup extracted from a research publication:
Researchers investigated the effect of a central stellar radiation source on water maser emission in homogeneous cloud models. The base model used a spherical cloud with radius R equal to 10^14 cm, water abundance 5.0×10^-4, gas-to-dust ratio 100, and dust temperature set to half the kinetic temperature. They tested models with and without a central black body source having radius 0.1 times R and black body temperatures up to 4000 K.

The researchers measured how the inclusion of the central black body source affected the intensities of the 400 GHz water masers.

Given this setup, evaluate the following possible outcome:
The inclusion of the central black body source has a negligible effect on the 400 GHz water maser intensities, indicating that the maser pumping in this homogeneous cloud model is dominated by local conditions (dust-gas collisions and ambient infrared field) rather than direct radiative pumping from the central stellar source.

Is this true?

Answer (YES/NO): YES